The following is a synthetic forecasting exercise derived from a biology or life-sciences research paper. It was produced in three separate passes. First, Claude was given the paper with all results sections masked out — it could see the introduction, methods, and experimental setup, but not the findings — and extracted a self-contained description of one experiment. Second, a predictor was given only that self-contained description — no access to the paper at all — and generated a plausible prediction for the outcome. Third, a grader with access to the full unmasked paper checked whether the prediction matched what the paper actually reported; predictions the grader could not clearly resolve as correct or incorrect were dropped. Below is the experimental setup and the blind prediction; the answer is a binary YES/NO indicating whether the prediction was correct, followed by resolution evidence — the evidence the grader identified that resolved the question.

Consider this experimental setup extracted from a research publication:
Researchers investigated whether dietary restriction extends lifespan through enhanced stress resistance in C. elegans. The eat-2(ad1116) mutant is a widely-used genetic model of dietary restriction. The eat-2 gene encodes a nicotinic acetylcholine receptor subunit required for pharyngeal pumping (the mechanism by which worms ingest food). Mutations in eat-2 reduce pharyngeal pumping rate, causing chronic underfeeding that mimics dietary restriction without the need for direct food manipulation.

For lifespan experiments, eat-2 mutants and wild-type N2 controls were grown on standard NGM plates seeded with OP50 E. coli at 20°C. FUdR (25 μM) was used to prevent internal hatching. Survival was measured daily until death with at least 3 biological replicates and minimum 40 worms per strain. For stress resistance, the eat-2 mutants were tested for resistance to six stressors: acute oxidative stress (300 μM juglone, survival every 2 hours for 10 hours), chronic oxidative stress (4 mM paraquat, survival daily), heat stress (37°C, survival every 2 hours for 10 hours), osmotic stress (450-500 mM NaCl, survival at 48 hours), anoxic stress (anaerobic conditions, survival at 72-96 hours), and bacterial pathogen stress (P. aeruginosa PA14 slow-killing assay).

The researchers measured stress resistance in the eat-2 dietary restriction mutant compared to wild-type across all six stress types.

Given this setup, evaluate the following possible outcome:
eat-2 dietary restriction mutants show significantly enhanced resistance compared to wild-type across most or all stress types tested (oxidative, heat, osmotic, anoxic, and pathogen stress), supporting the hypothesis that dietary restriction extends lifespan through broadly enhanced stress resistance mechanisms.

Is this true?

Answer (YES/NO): NO